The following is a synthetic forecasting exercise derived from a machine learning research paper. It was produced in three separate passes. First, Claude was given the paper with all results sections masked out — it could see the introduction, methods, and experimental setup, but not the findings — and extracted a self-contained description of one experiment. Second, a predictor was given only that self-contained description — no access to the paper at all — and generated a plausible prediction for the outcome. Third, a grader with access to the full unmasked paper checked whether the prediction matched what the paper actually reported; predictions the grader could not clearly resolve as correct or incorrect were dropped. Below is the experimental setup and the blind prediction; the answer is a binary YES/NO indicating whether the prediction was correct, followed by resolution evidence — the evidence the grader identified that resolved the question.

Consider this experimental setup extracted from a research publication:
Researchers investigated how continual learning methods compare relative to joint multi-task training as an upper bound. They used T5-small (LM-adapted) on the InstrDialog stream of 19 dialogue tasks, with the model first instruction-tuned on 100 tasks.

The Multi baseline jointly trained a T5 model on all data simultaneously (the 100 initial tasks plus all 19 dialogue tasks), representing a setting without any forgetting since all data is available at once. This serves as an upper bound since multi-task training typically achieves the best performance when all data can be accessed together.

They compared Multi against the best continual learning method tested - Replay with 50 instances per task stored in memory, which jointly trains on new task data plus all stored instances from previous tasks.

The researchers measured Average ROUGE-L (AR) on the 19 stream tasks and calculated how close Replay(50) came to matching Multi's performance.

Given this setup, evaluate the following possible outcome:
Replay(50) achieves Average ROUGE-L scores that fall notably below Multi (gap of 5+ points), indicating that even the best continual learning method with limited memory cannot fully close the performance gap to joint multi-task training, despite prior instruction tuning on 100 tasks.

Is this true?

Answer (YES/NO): NO